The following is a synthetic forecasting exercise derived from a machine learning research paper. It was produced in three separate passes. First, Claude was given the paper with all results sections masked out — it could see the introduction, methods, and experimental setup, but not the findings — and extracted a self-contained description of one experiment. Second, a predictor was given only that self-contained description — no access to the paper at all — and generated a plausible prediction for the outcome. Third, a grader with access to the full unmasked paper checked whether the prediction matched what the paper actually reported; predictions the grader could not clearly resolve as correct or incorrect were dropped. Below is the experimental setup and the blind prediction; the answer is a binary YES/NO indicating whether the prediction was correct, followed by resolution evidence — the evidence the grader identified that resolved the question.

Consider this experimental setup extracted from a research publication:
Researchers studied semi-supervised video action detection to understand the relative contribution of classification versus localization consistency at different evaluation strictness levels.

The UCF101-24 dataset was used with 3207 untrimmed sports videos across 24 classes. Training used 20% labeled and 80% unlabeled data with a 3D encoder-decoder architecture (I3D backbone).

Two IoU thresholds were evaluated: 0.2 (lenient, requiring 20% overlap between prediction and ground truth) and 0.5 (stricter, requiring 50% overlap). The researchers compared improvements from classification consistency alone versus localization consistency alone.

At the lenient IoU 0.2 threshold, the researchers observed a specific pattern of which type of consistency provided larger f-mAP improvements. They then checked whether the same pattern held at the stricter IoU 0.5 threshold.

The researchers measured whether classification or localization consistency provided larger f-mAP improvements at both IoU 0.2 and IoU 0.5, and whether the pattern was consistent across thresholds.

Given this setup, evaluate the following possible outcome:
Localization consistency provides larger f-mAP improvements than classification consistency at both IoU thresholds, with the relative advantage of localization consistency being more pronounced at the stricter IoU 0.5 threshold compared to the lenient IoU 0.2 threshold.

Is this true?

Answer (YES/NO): YES